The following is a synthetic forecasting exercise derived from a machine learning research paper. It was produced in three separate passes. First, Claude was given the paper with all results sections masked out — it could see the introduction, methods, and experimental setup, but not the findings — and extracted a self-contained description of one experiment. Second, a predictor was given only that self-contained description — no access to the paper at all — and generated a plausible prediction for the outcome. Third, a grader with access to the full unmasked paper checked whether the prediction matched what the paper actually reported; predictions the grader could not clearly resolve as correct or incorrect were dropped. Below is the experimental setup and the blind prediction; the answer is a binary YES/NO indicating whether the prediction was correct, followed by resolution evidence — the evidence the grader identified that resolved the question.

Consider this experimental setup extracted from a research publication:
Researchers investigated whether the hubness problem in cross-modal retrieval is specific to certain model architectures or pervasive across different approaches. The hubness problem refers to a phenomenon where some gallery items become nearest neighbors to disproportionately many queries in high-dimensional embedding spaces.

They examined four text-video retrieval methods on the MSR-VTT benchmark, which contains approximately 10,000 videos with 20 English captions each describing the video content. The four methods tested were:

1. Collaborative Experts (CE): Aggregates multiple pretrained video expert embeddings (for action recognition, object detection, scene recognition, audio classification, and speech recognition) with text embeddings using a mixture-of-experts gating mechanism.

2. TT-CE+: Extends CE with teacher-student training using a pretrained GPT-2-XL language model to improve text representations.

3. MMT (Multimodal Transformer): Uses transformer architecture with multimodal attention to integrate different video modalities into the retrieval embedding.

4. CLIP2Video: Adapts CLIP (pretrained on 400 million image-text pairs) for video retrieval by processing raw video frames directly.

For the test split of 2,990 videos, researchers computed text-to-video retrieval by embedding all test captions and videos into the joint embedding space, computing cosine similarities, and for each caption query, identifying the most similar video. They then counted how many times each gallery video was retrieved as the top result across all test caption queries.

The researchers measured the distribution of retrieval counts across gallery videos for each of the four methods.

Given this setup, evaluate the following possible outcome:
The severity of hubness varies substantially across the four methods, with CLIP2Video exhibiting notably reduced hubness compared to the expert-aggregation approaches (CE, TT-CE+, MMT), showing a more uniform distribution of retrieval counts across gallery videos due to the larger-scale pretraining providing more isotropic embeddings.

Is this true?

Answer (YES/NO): NO